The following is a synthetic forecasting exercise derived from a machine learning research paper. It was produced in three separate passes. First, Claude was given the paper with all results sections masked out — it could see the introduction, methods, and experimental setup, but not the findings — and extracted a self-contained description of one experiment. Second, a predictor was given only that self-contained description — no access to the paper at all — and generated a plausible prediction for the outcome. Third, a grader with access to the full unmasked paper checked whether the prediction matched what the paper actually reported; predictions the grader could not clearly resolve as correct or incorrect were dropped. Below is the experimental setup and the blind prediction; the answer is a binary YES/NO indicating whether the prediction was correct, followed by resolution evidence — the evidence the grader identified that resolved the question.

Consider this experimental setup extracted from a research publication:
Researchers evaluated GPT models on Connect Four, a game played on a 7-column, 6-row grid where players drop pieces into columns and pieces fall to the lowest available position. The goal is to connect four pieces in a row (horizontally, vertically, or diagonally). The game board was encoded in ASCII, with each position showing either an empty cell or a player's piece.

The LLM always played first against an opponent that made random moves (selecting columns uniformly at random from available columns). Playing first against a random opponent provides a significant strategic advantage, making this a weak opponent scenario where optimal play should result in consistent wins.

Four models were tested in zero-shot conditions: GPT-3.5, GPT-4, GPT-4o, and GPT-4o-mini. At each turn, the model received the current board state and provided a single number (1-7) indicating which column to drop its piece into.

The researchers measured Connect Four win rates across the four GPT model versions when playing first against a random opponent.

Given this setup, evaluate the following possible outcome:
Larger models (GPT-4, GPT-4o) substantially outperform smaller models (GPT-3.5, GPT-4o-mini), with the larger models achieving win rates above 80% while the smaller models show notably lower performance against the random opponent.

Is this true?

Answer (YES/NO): NO